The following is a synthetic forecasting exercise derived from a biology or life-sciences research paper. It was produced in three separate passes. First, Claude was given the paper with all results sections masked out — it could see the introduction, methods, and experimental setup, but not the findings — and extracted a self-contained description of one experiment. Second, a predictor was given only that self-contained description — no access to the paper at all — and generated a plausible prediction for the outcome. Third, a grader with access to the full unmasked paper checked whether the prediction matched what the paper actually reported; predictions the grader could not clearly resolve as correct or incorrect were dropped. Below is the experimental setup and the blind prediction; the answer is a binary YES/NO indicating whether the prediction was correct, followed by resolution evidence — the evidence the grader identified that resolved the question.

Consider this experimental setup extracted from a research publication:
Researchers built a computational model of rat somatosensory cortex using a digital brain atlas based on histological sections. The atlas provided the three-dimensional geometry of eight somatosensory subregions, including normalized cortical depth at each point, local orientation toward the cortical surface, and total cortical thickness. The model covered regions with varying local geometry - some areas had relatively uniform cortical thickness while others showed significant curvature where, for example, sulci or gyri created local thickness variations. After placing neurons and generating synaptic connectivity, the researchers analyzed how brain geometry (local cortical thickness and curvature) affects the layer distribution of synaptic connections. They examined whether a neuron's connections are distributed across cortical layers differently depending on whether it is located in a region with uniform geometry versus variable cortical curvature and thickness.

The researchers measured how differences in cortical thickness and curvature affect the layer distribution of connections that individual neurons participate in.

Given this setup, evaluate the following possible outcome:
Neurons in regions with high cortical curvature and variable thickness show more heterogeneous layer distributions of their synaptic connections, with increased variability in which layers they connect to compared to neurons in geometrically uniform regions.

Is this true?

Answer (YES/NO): NO